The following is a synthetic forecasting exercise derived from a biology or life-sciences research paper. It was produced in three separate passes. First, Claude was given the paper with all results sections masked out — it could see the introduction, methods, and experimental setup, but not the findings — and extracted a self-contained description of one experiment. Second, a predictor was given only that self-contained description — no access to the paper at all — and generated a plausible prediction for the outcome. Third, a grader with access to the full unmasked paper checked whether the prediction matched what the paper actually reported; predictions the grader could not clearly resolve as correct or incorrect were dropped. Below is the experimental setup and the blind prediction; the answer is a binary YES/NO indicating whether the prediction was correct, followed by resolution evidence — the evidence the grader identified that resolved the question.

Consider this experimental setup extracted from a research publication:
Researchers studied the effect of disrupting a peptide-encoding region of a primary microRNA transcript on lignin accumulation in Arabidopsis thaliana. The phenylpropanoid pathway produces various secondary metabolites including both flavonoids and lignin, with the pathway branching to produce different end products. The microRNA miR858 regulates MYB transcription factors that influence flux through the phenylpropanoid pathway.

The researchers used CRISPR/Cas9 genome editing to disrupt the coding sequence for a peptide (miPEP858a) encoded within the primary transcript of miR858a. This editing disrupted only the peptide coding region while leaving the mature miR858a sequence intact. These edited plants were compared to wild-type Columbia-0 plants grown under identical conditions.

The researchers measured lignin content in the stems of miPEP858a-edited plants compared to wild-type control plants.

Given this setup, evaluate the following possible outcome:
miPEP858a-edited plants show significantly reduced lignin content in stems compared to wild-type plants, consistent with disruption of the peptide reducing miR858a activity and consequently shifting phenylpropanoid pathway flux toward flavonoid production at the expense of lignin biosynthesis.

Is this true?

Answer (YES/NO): YES